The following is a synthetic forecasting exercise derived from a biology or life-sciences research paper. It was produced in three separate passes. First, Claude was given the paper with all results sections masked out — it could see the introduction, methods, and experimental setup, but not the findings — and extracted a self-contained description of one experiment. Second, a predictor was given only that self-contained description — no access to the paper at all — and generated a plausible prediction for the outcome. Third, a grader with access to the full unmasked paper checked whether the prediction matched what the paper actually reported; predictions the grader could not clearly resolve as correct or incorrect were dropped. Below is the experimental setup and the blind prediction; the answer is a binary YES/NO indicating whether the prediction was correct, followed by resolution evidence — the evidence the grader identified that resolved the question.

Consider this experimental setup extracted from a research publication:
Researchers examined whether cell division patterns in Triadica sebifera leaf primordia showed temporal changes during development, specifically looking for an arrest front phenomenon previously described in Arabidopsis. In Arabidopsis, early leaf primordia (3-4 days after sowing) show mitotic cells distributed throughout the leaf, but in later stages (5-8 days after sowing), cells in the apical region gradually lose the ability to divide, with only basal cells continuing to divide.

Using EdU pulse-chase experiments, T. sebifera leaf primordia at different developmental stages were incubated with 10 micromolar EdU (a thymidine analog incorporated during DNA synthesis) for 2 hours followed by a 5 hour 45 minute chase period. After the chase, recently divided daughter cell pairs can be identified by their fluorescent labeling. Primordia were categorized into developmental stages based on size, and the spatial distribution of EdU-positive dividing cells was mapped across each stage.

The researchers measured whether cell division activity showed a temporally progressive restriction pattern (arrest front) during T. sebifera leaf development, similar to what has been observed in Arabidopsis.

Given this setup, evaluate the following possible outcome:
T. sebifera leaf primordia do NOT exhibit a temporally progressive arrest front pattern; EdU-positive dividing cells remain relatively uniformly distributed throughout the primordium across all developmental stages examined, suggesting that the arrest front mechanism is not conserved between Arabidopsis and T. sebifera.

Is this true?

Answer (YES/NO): NO